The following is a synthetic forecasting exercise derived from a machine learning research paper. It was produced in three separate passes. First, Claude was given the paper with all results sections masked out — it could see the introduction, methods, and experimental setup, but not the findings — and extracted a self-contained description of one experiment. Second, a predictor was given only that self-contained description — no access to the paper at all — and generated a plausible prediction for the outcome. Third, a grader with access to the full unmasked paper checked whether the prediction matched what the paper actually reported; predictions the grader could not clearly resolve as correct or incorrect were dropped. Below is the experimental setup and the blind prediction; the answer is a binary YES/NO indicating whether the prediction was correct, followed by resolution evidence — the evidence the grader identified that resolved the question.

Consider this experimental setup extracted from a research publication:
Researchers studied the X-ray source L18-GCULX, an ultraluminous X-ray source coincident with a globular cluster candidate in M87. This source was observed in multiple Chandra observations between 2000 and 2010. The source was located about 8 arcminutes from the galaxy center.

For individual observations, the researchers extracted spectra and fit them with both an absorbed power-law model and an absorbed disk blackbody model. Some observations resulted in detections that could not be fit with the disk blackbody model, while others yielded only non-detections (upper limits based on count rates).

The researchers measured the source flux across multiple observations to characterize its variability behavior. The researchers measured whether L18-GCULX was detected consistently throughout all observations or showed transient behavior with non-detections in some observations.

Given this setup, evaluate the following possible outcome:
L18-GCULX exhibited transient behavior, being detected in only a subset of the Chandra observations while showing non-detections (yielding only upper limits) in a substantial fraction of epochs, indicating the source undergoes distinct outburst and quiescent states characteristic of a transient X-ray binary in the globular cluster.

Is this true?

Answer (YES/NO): NO